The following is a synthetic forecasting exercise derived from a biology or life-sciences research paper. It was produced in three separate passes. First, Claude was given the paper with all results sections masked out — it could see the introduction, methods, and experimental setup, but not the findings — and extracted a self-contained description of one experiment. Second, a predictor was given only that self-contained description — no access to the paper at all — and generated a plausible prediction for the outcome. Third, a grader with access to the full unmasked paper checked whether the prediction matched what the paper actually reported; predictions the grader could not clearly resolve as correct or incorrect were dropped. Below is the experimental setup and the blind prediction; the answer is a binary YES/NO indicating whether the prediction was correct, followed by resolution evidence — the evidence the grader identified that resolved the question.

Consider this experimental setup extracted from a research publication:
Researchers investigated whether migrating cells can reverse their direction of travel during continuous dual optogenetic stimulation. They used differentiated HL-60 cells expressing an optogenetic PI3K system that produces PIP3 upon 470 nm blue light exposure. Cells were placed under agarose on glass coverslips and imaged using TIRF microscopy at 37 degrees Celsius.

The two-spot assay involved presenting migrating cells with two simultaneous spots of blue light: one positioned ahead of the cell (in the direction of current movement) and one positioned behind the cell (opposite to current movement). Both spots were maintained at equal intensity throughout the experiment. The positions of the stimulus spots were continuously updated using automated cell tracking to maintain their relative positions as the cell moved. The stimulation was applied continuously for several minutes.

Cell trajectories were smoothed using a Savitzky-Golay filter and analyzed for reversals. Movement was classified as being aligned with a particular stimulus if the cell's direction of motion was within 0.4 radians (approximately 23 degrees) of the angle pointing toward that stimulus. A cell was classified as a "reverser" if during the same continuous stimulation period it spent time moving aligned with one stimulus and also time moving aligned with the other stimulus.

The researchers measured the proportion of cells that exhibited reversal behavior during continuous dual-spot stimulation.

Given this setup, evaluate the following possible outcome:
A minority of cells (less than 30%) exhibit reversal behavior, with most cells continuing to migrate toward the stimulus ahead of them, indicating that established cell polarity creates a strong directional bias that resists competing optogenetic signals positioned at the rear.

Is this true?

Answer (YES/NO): YES